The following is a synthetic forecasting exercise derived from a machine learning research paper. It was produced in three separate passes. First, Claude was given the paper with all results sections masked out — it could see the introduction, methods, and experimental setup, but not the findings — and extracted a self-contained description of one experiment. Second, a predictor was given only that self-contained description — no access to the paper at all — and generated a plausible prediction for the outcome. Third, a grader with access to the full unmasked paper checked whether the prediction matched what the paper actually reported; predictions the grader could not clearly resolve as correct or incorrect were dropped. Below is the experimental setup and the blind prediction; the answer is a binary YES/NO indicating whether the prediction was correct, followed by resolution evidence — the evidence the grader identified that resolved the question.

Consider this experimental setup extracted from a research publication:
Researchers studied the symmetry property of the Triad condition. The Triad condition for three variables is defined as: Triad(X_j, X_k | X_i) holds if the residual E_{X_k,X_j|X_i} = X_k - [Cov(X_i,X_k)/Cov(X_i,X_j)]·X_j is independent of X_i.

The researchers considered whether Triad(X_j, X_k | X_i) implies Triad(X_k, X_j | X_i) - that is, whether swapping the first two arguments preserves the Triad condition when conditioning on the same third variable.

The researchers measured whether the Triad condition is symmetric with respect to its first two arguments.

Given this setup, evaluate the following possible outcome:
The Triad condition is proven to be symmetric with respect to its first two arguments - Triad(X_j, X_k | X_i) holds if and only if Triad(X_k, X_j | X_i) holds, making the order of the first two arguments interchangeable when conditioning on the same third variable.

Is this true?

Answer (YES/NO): YES